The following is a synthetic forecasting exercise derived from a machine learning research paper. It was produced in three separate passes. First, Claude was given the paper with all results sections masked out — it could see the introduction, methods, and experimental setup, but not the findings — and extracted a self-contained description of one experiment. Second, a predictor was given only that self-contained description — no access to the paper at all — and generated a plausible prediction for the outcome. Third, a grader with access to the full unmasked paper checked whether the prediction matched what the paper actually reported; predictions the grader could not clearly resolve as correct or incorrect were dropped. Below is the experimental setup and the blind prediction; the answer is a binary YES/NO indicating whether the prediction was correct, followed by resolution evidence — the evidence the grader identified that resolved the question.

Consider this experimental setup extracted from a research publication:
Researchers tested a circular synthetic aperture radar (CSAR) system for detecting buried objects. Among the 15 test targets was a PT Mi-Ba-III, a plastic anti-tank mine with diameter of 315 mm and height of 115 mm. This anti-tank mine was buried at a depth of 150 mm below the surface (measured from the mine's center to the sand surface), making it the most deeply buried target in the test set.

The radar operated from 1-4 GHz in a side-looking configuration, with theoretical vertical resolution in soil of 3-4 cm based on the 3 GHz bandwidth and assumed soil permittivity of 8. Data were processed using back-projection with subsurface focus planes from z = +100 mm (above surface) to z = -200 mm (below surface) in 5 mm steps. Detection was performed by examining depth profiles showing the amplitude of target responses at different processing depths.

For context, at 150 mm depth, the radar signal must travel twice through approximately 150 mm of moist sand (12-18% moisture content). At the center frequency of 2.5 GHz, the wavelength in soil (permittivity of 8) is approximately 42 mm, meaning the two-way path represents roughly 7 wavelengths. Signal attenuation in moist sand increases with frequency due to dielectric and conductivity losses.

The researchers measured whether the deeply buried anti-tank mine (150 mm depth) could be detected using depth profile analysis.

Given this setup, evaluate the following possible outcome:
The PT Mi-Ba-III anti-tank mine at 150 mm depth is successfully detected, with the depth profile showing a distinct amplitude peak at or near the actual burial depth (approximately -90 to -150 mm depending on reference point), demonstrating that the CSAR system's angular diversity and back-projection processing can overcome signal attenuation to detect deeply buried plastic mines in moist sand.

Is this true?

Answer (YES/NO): YES